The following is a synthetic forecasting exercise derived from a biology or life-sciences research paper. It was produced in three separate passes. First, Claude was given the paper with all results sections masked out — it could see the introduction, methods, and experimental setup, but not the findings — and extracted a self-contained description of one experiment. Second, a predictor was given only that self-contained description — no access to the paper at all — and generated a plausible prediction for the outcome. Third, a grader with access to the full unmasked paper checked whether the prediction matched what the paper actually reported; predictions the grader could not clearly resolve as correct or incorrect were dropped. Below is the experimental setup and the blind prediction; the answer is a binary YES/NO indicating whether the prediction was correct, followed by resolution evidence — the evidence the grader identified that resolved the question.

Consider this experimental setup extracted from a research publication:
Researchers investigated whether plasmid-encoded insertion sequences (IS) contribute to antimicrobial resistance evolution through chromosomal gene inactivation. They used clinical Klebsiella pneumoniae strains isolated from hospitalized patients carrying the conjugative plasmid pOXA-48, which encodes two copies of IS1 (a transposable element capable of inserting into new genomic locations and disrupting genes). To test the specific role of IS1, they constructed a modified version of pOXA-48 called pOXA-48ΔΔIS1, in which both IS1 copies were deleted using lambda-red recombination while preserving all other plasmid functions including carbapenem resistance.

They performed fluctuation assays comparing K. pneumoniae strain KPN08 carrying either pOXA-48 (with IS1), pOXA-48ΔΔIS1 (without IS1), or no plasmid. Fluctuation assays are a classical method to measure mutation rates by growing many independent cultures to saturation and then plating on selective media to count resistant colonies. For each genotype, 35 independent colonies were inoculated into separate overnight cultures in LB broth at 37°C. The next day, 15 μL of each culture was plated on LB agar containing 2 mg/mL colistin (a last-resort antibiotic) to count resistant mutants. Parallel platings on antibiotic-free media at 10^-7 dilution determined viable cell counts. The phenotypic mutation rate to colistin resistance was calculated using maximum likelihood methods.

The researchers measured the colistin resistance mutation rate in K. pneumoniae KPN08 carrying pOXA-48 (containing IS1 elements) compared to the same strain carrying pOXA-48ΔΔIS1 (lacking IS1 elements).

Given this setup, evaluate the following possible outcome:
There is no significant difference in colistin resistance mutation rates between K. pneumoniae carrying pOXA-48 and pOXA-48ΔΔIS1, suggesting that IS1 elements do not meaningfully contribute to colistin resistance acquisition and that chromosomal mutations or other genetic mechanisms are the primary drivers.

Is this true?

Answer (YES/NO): NO